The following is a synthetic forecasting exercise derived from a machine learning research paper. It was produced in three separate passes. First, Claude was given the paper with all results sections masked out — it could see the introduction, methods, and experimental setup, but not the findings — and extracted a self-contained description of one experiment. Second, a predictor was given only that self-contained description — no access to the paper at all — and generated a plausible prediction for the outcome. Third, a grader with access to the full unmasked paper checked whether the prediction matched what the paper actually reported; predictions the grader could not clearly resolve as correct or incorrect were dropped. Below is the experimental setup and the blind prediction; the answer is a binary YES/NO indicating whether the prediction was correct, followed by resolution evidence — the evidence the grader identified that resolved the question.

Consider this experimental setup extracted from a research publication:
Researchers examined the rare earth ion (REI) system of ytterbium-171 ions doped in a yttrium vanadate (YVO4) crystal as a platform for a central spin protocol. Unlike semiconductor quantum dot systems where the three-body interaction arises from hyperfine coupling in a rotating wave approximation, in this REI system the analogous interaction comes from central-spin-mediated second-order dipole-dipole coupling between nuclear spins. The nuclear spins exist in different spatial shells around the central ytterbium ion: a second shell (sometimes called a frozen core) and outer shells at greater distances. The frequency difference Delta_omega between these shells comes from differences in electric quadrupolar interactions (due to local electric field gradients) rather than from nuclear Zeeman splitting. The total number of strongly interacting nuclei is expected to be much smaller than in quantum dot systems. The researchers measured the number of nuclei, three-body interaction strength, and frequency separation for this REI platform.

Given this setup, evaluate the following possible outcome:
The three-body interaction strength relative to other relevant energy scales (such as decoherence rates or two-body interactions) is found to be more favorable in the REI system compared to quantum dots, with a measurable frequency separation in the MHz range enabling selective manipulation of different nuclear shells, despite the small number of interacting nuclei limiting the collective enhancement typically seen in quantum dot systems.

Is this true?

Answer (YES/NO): NO